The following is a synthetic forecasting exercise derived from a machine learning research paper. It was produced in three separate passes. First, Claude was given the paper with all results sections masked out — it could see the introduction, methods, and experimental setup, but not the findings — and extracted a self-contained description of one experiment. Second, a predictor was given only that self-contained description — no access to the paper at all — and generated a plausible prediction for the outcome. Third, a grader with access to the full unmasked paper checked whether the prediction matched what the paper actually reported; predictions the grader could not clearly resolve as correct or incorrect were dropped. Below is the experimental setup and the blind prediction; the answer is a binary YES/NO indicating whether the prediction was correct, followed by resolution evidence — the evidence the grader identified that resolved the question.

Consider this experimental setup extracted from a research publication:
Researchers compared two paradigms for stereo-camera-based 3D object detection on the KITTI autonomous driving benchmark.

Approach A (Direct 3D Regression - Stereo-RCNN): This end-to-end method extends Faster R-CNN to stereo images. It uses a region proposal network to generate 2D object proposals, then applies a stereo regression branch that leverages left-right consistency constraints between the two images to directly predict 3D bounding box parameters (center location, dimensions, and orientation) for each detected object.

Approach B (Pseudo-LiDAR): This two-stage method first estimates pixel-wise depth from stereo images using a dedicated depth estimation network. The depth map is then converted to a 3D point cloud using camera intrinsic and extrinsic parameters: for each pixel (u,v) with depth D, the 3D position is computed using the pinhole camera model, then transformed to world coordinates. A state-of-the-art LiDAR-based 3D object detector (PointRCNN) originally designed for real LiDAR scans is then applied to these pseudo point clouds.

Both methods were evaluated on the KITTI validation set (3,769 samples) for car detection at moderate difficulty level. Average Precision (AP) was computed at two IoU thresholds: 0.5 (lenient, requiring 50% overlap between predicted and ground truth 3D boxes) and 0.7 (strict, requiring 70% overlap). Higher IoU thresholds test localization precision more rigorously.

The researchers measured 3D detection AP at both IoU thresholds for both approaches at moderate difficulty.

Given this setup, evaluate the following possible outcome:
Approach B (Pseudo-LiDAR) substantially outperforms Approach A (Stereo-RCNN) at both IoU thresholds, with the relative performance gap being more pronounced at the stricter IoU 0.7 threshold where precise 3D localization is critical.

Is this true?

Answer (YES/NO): YES